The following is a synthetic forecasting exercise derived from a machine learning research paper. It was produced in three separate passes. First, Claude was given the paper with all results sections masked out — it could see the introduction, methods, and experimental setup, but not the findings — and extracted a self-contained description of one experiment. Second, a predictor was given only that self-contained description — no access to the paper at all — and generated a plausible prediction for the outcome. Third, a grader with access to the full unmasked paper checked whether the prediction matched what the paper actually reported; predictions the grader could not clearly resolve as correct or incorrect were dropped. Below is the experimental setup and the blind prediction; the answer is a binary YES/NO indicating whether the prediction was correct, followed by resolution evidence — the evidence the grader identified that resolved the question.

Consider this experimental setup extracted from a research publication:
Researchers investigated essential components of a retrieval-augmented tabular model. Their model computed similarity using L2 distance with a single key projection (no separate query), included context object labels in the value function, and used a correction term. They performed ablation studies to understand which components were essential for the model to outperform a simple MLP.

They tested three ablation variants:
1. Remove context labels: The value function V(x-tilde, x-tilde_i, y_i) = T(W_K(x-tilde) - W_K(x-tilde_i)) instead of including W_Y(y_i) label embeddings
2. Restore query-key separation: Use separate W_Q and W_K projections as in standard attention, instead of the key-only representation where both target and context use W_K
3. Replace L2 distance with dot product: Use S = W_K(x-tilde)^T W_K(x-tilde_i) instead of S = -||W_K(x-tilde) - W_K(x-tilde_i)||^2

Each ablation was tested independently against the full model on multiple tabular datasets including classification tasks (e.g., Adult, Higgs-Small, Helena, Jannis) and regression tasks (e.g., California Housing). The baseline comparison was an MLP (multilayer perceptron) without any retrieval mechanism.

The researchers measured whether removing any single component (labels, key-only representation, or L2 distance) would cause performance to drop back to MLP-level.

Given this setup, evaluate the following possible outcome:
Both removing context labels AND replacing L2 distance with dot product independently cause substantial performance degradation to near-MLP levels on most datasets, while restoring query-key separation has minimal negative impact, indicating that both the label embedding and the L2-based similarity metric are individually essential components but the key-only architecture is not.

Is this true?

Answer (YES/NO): NO